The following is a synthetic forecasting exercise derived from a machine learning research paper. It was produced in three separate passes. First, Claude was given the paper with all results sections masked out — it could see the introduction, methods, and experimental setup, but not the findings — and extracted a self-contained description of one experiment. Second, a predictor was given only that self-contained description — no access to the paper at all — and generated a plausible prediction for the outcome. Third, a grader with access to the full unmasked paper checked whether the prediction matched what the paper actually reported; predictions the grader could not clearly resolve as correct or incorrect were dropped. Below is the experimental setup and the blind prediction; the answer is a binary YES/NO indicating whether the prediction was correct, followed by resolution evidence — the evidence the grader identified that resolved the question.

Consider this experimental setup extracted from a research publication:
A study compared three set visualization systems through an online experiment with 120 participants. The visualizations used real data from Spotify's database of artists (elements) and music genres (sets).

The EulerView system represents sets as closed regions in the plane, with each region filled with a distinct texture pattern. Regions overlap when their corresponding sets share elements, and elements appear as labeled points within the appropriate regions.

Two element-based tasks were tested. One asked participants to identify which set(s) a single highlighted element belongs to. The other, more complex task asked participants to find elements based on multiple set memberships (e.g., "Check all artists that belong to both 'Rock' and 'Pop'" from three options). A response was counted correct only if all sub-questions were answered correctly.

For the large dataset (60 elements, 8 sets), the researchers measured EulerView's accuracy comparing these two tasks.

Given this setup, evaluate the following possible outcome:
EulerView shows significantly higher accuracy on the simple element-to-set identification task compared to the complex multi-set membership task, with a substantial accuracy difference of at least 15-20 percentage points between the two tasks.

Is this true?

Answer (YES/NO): YES